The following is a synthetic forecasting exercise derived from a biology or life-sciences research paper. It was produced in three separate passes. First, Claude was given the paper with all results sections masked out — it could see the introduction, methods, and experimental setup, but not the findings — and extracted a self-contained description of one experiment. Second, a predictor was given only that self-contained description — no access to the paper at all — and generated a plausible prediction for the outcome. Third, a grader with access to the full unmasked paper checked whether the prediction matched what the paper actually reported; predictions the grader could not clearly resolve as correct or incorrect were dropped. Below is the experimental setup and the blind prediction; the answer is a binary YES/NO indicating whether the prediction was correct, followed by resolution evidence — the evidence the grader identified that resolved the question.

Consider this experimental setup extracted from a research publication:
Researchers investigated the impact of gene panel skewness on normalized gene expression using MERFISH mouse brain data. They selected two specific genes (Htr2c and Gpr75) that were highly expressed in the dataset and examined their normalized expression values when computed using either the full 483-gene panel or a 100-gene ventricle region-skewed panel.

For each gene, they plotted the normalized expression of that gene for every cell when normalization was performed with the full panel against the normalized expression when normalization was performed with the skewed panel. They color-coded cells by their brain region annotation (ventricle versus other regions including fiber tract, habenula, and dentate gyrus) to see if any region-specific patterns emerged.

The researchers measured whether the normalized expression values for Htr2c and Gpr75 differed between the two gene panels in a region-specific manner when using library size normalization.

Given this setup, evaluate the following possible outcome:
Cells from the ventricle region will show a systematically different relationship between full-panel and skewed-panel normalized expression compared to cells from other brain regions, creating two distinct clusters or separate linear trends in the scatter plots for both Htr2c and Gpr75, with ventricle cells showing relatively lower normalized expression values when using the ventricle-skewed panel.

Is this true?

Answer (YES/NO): NO